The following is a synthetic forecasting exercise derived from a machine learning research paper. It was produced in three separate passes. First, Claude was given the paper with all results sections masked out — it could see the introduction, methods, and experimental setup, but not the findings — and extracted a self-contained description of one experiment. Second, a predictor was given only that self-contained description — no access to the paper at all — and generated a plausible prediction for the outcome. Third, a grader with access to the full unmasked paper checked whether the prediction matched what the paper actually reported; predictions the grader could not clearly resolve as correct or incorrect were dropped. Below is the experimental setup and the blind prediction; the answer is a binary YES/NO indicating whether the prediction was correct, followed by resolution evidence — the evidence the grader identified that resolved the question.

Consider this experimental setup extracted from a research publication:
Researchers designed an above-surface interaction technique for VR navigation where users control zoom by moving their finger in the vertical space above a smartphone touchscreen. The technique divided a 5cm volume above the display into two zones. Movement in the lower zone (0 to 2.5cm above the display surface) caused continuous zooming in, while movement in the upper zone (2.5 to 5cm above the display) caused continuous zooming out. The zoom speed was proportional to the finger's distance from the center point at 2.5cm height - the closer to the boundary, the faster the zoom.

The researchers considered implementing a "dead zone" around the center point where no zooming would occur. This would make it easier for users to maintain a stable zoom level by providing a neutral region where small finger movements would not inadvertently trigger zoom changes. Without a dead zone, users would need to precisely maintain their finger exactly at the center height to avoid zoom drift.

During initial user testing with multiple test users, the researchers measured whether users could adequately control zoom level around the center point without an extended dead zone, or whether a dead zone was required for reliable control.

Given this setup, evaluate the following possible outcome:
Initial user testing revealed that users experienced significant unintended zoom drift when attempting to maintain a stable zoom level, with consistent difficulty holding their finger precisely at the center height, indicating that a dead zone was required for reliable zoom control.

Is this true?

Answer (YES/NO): NO